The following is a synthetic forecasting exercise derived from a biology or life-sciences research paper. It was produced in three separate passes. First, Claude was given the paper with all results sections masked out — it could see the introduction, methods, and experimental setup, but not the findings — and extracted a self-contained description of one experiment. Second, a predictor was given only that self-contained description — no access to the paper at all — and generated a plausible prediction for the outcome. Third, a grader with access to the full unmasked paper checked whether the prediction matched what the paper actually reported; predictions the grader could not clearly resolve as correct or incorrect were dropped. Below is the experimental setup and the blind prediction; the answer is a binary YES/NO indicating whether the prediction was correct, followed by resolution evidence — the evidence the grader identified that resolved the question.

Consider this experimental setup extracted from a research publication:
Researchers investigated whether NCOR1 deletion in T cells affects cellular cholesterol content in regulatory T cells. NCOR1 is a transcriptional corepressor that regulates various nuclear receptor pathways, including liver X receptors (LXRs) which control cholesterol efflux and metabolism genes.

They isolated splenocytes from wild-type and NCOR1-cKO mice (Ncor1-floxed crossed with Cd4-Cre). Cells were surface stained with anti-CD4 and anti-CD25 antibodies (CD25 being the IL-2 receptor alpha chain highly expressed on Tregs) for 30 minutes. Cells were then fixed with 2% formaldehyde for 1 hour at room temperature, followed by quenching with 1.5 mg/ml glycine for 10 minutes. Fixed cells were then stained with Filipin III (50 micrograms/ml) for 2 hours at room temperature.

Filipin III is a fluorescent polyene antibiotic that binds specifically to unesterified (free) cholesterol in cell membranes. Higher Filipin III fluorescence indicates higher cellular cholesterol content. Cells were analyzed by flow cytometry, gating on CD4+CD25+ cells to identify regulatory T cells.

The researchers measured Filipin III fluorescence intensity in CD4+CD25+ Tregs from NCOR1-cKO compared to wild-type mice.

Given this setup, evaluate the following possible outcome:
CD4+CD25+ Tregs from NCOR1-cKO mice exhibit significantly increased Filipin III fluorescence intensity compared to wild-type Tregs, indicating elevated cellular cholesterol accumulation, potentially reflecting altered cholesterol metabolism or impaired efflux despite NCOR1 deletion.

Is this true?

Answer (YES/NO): NO